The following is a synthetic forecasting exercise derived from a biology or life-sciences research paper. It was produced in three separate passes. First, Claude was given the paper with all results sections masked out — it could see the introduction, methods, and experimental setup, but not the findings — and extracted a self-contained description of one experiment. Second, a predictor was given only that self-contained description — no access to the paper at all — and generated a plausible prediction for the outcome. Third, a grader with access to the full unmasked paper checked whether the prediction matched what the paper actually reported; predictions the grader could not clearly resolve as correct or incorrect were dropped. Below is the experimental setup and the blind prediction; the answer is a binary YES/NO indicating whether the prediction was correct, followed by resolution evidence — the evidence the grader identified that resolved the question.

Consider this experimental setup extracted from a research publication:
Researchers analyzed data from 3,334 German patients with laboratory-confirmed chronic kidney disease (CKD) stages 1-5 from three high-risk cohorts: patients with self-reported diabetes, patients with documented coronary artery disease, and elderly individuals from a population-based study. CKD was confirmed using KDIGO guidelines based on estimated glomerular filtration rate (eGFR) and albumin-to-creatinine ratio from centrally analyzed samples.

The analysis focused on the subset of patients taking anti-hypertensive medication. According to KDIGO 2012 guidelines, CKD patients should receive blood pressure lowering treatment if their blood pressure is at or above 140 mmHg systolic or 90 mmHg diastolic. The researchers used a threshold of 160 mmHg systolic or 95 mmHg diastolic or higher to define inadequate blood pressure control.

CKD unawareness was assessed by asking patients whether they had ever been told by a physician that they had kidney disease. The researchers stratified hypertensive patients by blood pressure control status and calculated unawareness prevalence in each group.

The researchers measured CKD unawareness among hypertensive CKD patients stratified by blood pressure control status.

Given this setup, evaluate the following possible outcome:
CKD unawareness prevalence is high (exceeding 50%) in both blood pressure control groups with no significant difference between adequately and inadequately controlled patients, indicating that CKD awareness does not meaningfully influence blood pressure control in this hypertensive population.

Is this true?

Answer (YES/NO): YES